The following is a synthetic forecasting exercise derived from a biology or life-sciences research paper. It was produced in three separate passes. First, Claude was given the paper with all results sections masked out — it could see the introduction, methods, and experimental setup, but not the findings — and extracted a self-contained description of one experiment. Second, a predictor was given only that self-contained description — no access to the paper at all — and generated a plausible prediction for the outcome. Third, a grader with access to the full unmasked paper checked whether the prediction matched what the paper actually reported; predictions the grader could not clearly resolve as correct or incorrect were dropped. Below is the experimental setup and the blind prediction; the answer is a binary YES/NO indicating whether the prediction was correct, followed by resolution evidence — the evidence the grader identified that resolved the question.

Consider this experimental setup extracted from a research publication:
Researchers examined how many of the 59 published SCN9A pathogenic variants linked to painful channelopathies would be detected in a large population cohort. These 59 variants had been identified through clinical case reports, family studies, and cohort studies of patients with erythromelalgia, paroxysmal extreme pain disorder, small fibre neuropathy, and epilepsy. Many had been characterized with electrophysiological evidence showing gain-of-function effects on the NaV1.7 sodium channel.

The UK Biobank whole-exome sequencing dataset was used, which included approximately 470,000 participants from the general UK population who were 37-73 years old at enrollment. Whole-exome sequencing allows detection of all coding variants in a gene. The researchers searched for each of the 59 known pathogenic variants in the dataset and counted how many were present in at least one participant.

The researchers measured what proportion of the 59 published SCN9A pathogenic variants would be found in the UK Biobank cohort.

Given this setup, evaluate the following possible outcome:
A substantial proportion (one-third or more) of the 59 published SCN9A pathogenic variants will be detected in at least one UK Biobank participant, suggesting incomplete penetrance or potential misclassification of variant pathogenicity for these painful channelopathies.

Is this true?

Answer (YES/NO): YES